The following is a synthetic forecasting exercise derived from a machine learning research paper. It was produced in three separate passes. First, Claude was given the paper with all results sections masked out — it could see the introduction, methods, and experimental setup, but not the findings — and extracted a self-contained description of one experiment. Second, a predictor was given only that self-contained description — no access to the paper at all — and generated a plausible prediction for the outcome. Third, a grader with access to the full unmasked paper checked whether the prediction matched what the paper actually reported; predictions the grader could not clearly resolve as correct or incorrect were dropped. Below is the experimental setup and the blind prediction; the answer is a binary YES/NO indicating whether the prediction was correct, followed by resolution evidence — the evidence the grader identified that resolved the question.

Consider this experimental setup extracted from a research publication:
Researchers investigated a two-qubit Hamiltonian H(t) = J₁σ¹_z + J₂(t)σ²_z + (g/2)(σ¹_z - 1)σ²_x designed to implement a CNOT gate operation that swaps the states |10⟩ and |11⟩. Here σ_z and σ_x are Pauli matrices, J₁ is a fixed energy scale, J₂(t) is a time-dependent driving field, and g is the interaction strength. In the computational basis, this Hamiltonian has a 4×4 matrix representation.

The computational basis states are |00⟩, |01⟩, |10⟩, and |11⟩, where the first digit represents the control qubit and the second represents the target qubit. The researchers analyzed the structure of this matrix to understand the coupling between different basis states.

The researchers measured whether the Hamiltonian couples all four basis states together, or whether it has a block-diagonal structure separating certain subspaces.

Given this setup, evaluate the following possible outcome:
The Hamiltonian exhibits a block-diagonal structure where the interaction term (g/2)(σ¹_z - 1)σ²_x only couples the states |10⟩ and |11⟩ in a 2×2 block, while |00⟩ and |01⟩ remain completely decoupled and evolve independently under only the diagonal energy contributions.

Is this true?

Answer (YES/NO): YES